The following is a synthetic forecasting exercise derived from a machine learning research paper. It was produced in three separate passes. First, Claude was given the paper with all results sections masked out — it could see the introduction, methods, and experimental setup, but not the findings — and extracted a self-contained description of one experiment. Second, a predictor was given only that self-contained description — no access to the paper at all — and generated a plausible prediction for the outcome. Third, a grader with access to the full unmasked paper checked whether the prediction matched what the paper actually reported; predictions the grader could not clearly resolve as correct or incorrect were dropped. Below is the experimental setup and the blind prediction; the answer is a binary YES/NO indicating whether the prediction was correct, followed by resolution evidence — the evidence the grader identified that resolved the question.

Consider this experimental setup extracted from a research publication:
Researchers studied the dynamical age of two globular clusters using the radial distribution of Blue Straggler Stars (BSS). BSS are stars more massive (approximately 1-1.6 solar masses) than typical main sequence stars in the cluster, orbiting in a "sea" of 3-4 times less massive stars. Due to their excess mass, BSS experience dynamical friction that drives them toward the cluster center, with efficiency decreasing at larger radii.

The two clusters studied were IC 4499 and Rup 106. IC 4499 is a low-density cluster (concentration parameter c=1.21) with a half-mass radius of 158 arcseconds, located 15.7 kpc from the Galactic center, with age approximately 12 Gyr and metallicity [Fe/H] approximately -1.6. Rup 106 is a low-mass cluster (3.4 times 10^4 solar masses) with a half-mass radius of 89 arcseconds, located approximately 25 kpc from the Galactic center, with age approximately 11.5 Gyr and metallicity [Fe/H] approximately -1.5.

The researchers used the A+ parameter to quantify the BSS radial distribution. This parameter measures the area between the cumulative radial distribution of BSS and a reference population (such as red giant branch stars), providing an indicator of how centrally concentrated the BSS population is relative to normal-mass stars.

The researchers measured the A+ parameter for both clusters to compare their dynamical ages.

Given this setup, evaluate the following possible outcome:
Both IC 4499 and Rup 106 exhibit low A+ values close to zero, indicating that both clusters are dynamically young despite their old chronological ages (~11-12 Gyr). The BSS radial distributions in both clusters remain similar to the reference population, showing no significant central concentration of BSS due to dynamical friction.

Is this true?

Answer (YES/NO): NO